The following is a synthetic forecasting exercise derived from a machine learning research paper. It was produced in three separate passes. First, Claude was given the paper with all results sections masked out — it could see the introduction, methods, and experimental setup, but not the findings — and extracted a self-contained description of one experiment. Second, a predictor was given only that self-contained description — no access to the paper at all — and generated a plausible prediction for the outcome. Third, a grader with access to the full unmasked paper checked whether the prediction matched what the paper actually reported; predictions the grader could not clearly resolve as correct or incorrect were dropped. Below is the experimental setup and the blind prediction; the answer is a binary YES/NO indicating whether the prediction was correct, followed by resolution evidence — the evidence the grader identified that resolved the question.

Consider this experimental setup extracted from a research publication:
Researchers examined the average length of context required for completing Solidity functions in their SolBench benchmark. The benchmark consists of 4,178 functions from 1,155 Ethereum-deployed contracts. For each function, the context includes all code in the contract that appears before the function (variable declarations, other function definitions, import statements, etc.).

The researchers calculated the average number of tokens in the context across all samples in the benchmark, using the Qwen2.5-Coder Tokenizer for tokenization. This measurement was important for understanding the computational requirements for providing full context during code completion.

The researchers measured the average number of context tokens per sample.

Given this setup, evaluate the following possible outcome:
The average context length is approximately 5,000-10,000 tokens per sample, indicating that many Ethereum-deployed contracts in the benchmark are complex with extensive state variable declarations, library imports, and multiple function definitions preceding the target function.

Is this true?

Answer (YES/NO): NO